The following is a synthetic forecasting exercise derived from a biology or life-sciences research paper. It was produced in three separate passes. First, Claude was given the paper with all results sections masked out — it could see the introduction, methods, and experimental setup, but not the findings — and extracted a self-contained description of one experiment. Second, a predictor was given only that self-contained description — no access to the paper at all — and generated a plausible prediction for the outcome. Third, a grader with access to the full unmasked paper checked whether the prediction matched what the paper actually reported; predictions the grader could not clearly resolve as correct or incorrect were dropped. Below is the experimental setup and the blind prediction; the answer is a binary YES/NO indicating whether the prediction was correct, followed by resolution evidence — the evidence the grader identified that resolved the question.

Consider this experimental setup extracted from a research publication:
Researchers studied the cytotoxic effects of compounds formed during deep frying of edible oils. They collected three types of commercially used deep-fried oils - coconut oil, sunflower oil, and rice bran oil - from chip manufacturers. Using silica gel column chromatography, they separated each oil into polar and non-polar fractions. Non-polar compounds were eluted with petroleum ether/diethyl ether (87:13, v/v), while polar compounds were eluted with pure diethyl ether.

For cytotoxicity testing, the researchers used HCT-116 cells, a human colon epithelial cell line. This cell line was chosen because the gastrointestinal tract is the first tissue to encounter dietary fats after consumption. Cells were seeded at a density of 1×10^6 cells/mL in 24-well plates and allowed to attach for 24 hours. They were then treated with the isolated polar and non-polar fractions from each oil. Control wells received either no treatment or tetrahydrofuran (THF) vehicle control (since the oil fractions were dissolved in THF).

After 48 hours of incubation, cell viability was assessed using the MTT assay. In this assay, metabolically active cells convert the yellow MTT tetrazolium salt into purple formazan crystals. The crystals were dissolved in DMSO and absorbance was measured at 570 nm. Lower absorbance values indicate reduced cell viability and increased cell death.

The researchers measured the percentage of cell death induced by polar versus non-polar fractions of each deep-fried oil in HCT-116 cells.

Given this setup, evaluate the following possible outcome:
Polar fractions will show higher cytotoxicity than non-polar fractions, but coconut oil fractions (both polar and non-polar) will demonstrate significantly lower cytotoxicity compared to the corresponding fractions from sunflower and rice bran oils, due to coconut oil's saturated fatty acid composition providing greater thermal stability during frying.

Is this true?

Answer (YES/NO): NO